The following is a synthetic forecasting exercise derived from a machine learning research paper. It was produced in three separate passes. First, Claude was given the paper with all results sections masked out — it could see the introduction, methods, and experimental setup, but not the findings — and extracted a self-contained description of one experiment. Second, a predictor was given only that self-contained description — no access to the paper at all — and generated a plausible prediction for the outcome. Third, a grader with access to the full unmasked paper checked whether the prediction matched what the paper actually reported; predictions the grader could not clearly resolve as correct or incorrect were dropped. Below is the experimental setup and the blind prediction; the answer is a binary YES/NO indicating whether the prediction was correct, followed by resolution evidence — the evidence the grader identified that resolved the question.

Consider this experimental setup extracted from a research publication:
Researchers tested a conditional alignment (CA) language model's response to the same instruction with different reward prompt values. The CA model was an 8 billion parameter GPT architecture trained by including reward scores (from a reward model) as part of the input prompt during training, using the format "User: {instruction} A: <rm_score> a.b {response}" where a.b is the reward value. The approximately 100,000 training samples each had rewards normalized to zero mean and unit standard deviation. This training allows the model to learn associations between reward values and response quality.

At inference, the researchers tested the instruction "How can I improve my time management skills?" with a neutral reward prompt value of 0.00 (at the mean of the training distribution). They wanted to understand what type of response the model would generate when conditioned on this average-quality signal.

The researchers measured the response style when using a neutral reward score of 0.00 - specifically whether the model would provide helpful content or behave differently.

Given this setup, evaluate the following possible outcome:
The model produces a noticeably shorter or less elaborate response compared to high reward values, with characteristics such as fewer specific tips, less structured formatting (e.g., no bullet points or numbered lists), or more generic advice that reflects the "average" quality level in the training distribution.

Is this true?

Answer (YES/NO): NO